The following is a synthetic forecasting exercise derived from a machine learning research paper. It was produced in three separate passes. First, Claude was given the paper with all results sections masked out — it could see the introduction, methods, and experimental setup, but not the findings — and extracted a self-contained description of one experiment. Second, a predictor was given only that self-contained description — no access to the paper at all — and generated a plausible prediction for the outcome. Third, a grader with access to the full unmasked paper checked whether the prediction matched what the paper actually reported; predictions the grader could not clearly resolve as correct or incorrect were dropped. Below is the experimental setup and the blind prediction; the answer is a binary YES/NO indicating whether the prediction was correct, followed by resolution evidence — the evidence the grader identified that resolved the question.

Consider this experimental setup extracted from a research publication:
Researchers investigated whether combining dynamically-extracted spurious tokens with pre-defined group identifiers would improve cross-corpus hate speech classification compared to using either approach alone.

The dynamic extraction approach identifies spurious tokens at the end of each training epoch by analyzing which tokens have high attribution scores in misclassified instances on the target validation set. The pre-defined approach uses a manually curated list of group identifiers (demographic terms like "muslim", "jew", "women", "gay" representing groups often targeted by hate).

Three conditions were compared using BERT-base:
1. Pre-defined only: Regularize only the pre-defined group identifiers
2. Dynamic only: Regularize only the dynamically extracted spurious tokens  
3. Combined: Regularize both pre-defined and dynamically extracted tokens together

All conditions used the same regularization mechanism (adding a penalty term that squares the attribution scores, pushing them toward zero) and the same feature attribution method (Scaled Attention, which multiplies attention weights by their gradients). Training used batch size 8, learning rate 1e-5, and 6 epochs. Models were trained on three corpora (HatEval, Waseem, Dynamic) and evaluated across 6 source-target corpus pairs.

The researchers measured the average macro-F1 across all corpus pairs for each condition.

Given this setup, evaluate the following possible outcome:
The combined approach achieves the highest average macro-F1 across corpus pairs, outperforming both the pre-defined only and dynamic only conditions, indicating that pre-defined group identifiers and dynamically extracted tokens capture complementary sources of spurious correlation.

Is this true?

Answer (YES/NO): YES